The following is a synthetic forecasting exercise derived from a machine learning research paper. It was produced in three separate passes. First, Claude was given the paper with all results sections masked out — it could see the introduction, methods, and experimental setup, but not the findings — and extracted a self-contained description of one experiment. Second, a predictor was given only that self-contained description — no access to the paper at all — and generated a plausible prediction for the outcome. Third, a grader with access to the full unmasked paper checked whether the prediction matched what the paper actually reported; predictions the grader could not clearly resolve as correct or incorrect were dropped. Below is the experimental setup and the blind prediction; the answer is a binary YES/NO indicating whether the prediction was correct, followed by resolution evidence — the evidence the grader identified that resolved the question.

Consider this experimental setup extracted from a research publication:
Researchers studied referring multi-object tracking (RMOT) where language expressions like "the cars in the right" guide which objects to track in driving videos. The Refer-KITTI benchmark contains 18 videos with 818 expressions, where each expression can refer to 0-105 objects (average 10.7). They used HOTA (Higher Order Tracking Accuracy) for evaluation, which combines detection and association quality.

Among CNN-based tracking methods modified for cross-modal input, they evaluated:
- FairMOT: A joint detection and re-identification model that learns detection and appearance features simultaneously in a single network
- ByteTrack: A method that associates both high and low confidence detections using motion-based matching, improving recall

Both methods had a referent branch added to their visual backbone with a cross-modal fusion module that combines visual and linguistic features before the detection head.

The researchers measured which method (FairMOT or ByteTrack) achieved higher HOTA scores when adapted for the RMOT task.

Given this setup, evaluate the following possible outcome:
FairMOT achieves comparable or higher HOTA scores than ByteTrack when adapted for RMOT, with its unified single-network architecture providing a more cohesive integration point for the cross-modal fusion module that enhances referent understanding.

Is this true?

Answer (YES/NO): NO